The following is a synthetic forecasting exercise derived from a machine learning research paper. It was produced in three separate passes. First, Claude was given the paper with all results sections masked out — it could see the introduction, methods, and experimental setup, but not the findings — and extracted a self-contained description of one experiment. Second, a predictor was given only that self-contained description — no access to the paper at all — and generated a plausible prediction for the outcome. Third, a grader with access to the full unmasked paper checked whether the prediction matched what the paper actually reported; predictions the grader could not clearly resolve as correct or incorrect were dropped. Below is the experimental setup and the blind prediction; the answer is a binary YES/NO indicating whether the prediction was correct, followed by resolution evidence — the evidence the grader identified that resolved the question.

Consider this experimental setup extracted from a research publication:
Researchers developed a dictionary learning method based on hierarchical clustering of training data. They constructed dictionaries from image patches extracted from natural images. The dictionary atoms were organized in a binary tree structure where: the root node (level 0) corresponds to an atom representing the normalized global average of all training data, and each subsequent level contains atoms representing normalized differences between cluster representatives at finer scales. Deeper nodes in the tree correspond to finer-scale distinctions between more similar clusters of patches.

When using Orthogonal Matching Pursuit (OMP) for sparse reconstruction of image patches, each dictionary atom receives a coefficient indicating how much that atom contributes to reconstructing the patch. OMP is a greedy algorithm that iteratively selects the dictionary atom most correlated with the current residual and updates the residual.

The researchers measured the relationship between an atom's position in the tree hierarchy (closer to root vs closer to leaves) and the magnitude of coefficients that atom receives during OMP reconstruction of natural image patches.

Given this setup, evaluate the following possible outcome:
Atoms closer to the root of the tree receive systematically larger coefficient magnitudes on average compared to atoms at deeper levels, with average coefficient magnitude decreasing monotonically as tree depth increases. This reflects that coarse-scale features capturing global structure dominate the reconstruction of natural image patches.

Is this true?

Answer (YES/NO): YES